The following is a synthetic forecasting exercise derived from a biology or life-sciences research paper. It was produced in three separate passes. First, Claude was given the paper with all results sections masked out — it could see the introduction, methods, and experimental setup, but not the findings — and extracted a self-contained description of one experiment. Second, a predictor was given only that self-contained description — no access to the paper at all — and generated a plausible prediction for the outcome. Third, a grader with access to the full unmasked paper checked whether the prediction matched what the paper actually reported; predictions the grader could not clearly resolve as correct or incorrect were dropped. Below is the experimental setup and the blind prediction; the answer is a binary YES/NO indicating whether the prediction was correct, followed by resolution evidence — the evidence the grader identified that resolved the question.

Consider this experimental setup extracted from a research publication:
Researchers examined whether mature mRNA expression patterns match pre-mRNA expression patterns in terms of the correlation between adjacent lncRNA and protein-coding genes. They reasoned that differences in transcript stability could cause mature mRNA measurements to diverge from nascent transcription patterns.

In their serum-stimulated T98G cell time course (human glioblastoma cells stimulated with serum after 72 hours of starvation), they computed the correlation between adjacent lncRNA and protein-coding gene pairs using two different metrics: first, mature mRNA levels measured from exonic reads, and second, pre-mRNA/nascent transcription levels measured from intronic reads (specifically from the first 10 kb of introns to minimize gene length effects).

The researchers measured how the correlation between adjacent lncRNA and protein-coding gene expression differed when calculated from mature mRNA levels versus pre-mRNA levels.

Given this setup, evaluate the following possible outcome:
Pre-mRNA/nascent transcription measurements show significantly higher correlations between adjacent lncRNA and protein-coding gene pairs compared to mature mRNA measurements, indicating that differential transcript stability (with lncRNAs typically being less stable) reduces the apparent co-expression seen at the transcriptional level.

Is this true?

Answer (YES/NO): NO